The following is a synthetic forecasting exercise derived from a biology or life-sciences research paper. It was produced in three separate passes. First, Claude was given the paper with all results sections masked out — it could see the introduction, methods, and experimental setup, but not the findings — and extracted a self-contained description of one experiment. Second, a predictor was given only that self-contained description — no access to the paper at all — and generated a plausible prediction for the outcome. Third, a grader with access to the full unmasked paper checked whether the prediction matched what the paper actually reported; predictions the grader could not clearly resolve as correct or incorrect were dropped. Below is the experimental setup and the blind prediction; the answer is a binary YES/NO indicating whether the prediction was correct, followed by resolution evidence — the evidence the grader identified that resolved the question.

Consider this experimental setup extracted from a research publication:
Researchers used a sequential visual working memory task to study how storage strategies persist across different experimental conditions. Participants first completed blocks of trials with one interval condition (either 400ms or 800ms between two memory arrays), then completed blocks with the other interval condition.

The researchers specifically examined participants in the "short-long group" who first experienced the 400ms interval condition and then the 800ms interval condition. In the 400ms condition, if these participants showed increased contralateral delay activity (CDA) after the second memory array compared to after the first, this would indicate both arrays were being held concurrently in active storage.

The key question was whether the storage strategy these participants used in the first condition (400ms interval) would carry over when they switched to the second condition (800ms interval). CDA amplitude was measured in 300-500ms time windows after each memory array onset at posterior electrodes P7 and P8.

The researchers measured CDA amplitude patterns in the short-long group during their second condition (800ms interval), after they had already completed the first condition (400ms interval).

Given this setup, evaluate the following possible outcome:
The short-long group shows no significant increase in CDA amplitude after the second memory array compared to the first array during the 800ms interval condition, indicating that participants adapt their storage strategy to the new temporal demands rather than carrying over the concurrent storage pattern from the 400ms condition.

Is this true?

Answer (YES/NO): NO